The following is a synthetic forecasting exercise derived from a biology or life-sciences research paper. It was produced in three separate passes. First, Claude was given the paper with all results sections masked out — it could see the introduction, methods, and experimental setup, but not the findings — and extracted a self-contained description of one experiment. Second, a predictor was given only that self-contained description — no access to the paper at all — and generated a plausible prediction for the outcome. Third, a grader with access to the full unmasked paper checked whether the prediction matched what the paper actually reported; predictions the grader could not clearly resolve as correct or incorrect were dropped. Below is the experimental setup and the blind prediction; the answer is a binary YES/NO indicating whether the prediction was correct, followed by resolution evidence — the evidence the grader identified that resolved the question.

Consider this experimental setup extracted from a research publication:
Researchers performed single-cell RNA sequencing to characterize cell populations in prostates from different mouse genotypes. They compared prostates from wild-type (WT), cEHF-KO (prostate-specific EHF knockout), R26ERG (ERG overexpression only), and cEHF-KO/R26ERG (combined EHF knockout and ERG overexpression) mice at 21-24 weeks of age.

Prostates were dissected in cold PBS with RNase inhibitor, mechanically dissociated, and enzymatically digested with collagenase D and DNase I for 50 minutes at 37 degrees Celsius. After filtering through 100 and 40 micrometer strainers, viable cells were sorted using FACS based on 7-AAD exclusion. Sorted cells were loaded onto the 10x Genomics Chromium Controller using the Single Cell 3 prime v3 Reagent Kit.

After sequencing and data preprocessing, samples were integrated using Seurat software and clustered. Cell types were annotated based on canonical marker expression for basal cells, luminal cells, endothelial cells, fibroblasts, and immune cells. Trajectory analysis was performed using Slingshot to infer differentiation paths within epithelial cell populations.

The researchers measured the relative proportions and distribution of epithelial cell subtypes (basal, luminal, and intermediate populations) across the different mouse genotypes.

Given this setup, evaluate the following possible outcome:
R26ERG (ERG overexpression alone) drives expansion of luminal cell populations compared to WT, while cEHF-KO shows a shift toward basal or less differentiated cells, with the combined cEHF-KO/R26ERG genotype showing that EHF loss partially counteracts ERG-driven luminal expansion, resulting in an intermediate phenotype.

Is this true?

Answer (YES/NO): NO